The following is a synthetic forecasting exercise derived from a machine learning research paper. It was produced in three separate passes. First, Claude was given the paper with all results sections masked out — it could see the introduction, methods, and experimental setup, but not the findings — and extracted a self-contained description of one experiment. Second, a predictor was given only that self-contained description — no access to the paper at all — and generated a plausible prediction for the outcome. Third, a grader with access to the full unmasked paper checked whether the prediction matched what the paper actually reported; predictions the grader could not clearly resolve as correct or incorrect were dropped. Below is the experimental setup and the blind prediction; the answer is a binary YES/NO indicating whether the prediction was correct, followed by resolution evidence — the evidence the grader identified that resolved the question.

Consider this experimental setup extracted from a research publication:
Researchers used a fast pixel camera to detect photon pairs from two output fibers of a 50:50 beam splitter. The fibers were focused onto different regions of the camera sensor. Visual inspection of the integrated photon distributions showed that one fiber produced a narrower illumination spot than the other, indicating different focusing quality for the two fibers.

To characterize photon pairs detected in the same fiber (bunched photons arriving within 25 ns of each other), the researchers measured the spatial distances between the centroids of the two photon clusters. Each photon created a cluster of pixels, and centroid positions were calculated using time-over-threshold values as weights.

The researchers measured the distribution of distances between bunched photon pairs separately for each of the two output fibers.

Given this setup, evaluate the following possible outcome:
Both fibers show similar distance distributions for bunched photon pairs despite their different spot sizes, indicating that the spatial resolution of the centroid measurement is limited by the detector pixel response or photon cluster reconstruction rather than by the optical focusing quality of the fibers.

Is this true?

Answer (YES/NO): NO